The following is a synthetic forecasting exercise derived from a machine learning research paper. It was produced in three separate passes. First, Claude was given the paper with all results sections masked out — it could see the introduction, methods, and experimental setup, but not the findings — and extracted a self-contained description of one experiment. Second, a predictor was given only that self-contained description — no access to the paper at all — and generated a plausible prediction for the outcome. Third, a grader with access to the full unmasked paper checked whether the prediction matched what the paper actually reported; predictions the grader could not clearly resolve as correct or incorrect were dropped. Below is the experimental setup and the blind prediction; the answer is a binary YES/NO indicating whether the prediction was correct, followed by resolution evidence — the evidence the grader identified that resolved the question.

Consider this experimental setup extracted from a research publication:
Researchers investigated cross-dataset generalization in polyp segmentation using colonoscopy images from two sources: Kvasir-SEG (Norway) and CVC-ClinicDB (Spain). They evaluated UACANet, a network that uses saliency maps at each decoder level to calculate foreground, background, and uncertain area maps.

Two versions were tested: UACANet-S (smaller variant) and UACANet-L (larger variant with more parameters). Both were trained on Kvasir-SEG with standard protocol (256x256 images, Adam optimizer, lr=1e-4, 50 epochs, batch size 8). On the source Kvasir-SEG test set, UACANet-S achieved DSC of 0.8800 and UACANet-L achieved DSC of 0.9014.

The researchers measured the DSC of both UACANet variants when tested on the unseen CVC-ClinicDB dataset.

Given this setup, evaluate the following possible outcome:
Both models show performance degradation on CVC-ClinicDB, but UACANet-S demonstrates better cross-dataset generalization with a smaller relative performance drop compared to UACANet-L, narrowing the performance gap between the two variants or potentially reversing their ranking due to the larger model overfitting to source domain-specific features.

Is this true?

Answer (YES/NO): YES